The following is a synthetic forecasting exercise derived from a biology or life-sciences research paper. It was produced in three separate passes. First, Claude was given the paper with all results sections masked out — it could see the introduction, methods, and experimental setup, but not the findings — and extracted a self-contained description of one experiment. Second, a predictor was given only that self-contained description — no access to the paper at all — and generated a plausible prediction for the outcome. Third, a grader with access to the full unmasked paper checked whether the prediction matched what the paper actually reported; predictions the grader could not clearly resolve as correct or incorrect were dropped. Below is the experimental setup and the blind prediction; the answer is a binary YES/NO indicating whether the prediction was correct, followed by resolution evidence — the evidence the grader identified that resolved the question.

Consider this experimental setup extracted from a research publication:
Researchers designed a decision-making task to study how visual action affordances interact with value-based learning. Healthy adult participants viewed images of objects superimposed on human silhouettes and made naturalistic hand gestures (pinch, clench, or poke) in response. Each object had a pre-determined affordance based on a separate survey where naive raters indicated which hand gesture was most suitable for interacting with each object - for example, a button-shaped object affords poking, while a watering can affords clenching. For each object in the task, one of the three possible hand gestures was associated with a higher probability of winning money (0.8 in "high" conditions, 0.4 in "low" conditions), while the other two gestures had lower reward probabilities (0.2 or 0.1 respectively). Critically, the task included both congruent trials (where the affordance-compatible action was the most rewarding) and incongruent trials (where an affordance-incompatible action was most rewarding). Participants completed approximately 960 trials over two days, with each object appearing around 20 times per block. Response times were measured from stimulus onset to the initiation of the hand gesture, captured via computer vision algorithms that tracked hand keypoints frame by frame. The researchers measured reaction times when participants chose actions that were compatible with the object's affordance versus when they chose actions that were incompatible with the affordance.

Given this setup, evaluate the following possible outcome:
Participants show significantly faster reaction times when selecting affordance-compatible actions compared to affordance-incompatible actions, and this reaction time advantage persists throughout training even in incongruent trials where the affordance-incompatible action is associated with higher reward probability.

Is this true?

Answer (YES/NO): YES